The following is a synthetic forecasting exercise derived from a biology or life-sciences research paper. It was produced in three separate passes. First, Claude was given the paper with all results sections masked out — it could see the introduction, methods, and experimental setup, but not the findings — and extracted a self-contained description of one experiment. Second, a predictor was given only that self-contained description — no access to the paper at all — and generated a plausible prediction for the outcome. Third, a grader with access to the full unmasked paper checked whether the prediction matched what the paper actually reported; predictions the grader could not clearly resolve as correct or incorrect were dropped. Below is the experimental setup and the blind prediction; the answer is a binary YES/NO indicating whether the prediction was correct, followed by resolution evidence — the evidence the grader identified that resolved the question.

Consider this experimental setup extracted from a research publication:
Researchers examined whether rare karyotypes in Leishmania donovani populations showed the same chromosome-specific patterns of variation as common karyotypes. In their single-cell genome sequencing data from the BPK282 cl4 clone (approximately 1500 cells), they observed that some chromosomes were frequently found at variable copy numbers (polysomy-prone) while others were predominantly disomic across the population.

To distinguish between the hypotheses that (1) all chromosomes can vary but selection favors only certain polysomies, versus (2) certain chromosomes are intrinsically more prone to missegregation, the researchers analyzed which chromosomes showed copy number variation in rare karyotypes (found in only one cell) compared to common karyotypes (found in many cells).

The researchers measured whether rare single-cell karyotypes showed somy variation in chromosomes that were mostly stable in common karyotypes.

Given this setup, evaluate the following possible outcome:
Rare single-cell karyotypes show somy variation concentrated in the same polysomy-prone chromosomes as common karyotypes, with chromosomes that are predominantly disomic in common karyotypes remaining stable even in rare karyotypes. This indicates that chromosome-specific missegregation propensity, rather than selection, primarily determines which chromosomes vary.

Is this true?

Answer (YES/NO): NO